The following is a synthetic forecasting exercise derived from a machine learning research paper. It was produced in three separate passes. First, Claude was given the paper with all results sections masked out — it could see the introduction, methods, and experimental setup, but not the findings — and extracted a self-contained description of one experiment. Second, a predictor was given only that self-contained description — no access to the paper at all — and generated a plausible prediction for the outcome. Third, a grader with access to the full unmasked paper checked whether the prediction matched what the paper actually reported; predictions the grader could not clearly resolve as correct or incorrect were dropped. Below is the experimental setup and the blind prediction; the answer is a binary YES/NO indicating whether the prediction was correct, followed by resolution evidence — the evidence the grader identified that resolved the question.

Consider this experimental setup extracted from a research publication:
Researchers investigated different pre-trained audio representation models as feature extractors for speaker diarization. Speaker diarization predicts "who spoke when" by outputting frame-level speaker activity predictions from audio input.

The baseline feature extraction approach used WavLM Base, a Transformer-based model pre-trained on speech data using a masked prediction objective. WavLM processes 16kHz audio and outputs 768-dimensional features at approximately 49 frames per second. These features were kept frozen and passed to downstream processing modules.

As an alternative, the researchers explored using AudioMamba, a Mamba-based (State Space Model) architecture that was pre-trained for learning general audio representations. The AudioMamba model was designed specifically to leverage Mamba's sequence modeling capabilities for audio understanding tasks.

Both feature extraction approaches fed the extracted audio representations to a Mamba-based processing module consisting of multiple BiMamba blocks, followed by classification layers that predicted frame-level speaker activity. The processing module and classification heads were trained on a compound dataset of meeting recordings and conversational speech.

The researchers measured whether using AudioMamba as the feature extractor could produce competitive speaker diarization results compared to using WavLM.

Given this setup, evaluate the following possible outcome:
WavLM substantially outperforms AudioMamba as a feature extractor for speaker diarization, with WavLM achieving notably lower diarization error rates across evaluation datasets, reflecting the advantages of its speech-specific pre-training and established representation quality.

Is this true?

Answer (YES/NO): YES